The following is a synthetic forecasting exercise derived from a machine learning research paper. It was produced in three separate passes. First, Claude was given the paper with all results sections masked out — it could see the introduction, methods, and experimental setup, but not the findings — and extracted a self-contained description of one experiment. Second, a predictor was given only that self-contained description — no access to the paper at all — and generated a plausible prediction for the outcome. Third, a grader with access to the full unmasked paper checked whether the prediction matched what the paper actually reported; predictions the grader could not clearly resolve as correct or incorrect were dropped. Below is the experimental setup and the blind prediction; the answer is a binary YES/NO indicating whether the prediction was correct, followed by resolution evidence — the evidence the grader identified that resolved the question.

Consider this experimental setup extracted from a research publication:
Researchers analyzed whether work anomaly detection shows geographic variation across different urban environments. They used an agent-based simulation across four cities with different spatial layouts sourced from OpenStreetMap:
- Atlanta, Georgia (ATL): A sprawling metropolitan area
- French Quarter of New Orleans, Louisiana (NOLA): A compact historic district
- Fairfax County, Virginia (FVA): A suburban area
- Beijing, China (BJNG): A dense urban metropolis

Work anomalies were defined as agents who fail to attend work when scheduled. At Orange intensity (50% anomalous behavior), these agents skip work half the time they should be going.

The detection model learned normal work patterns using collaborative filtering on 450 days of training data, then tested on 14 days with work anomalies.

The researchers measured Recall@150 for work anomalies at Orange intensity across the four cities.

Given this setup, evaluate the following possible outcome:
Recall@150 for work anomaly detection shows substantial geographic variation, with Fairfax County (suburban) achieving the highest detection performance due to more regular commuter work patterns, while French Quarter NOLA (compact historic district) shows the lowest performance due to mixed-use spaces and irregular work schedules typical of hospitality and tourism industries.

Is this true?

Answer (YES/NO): NO